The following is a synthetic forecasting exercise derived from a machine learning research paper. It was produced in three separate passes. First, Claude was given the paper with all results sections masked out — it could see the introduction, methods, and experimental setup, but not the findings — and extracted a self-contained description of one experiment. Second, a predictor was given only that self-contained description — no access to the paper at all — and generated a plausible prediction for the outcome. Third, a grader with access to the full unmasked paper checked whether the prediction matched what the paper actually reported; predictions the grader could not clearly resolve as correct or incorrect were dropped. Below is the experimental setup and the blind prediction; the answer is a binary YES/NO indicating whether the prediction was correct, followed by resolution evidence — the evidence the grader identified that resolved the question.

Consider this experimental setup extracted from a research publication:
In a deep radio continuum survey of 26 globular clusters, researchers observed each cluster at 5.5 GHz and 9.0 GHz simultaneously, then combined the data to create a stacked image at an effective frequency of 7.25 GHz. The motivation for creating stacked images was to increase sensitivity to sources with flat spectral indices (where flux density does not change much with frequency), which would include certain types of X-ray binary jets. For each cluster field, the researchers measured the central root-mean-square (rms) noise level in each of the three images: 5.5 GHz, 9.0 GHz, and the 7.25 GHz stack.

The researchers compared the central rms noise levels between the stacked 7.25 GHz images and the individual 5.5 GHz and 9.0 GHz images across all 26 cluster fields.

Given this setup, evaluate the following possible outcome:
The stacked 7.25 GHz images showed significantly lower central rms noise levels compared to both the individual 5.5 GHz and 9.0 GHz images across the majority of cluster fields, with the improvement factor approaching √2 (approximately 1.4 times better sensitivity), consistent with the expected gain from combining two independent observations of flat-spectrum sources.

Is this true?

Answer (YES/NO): YES